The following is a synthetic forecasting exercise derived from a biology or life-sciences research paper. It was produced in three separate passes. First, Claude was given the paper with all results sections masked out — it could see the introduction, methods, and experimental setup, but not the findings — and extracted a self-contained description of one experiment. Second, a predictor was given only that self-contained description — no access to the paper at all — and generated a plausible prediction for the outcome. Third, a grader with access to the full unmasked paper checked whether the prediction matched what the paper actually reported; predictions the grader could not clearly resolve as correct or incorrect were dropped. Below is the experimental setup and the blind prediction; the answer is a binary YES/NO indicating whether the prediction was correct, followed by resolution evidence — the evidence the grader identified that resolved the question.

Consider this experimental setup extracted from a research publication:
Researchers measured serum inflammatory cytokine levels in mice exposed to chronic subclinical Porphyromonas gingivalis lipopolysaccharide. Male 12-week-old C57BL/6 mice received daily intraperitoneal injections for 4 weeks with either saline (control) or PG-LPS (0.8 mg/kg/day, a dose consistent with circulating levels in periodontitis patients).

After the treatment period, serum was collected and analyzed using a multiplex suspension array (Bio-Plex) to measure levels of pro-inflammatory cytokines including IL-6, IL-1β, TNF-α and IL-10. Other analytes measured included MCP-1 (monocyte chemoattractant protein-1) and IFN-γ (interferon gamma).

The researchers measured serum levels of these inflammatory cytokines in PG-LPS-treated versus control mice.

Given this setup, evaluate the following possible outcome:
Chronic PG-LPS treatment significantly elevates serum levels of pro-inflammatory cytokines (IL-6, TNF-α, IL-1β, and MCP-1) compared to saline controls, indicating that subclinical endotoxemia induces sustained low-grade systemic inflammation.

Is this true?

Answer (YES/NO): NO